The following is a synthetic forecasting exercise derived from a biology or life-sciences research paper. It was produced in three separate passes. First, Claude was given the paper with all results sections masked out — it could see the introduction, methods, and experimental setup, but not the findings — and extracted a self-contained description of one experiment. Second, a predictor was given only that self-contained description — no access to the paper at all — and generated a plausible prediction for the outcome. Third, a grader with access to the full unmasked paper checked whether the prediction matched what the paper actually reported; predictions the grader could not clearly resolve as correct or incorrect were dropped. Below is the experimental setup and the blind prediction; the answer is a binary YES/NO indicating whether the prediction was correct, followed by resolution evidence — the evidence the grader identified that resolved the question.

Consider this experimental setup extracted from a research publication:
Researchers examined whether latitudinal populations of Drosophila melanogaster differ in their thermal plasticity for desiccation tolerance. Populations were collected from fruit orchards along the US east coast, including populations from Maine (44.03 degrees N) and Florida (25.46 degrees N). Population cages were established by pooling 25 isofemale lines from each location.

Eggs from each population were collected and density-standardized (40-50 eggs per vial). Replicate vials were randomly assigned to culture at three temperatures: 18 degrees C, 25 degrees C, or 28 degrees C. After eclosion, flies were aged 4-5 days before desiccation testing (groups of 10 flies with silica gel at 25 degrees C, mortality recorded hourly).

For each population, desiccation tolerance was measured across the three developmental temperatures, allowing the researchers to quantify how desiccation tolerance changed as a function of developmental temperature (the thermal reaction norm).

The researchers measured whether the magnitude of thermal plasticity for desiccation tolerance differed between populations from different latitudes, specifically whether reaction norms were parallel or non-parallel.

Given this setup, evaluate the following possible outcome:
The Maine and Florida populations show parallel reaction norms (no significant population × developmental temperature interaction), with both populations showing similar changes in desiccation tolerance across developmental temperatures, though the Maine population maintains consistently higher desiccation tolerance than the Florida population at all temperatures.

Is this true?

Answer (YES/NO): NO